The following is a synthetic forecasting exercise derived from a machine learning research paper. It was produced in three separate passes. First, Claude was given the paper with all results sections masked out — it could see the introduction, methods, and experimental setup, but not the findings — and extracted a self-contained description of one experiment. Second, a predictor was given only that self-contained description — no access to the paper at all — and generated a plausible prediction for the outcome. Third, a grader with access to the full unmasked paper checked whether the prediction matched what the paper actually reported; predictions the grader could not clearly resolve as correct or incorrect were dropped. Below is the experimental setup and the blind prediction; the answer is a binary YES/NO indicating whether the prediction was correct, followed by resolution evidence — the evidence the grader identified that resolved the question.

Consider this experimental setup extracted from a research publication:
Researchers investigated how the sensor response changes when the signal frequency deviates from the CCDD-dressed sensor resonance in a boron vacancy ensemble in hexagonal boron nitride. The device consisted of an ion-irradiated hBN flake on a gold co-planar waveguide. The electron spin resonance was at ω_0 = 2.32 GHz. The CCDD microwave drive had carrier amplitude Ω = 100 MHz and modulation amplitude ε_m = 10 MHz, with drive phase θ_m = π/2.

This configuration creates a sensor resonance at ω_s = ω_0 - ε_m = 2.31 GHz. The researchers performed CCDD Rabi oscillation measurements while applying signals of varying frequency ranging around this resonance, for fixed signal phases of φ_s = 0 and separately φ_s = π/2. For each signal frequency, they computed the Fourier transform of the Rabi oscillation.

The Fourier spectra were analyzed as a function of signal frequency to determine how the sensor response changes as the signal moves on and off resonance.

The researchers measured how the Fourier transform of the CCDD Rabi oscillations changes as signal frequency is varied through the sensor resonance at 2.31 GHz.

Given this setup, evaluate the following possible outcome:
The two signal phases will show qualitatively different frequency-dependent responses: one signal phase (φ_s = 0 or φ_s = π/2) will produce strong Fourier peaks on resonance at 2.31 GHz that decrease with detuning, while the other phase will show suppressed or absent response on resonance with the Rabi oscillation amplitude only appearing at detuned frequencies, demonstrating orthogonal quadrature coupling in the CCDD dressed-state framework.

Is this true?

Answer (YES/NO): NO